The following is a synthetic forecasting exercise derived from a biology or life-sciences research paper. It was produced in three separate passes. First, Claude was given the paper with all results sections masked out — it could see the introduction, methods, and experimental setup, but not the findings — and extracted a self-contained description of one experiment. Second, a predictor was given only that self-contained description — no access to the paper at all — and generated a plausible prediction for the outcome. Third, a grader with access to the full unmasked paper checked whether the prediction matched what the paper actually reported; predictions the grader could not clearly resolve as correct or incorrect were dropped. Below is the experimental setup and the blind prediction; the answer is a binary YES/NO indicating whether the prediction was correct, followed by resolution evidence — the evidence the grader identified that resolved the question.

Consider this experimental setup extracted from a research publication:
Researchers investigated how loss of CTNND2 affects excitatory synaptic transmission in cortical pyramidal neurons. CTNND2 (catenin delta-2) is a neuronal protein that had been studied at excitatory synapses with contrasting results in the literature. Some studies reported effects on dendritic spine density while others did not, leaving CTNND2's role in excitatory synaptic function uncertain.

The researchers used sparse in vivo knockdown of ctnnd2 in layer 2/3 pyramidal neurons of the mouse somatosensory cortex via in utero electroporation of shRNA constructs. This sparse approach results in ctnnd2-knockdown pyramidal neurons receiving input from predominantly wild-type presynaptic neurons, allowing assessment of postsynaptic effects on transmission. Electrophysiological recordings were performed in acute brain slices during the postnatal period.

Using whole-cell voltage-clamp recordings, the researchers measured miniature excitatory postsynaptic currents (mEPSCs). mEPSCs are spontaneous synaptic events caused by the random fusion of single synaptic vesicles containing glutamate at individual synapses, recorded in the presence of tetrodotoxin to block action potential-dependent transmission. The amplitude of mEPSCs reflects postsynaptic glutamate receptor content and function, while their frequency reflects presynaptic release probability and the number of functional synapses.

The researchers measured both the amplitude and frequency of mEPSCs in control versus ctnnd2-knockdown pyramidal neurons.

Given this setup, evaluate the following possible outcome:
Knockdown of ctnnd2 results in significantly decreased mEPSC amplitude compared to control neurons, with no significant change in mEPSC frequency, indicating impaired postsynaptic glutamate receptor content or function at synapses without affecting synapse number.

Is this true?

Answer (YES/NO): NO